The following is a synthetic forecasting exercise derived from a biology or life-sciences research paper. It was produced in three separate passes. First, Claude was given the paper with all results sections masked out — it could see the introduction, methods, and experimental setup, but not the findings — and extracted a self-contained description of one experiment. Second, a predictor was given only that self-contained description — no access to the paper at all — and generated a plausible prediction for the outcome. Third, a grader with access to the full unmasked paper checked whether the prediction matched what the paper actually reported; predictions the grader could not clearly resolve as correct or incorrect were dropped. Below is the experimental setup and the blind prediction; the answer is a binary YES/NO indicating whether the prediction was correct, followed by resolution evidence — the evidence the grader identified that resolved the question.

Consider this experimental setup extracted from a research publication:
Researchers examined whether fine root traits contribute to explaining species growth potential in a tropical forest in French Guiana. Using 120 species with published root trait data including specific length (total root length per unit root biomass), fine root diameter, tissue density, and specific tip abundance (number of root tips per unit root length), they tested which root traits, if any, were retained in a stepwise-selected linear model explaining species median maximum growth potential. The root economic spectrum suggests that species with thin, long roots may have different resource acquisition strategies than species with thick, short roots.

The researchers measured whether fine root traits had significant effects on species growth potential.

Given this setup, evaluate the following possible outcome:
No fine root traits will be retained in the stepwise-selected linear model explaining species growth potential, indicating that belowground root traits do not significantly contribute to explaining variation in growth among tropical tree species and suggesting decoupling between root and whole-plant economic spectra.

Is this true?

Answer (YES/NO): NO